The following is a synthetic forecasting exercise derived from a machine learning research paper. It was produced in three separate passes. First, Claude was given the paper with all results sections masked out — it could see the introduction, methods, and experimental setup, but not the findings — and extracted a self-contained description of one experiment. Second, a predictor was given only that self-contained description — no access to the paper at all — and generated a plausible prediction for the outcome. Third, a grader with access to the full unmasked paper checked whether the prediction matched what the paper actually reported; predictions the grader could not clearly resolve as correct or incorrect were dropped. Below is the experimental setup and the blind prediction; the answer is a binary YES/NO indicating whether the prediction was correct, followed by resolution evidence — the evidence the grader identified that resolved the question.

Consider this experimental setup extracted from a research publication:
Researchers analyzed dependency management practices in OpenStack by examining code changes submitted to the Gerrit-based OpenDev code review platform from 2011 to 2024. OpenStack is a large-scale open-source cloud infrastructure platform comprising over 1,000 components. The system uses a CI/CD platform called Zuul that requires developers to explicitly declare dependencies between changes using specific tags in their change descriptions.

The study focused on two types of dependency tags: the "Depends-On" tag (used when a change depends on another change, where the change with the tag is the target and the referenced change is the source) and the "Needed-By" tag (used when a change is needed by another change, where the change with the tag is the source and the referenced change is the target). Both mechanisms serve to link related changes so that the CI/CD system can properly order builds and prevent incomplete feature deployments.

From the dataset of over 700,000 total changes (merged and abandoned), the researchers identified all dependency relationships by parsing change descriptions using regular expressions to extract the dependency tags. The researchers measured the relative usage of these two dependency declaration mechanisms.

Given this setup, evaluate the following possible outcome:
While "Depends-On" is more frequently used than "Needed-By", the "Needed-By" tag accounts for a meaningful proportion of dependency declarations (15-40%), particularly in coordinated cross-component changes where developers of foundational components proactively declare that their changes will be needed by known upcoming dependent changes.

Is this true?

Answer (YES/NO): NO